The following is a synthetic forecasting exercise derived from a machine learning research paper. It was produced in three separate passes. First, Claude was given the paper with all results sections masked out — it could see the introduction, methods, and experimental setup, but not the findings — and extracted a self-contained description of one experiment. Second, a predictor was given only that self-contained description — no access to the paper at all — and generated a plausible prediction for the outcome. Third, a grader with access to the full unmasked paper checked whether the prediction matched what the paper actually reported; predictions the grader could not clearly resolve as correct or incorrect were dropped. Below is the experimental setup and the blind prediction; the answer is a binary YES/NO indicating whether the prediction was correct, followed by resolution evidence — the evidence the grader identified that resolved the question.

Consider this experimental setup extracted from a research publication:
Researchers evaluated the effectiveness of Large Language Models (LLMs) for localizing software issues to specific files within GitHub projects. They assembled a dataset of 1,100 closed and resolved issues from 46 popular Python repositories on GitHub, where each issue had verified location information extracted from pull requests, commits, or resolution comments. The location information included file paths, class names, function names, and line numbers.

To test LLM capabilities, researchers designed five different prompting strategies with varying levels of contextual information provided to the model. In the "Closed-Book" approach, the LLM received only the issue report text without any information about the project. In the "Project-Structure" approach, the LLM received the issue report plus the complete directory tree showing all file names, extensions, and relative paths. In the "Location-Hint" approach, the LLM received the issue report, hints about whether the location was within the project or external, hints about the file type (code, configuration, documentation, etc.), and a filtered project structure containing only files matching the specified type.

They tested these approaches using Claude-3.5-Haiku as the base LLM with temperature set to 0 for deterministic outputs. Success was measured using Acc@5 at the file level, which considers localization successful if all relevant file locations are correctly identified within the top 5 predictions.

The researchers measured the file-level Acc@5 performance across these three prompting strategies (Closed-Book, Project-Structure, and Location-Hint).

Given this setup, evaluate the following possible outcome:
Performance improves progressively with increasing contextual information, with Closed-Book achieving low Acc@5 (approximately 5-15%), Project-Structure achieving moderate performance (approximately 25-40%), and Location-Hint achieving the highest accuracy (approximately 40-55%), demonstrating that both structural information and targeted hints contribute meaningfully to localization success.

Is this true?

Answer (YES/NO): NO